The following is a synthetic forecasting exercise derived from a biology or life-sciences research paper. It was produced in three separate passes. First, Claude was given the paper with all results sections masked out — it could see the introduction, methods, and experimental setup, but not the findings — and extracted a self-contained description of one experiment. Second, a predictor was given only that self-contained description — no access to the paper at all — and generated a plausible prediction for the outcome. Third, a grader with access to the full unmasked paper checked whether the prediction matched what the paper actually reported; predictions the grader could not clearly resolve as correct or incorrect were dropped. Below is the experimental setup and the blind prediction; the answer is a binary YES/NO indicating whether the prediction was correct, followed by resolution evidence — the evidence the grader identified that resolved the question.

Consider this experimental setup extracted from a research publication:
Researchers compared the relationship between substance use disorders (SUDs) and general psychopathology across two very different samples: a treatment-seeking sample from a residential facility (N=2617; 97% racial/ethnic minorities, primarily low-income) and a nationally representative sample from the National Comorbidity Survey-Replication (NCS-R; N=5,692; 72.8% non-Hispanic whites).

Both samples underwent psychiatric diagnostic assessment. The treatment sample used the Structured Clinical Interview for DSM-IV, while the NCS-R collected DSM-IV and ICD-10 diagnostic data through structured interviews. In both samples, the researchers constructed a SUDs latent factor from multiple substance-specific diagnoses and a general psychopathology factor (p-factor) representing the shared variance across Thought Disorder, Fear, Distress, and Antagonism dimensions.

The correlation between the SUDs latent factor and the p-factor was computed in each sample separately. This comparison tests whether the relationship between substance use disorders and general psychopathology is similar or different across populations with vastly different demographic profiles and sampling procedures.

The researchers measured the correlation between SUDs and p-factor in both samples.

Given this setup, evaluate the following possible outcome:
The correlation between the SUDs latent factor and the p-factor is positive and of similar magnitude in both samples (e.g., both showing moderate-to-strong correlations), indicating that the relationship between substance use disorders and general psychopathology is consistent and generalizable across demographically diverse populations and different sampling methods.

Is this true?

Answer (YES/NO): YES